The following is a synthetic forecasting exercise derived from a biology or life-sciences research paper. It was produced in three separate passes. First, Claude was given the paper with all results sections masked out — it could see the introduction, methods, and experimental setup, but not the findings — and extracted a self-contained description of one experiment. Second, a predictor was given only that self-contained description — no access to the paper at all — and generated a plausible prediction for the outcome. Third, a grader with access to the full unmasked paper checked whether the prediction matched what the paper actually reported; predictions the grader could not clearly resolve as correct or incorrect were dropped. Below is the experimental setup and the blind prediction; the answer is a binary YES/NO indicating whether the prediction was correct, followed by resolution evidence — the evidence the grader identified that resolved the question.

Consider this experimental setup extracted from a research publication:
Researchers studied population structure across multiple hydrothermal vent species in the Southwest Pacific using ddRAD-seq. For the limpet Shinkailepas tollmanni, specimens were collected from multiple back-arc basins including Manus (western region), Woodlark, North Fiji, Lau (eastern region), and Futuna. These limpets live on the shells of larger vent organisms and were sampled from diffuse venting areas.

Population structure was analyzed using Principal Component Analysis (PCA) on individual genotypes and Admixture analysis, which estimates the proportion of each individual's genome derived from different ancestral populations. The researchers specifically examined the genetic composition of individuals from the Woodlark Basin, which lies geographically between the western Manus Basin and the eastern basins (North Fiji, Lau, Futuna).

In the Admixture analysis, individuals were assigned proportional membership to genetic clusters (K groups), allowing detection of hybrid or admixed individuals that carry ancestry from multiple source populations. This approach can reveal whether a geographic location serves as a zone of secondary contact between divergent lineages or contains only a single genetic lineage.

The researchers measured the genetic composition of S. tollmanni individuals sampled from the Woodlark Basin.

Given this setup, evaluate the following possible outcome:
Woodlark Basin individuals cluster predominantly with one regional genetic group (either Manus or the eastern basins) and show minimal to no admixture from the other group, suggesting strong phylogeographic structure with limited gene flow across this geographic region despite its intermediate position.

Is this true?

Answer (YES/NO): NO